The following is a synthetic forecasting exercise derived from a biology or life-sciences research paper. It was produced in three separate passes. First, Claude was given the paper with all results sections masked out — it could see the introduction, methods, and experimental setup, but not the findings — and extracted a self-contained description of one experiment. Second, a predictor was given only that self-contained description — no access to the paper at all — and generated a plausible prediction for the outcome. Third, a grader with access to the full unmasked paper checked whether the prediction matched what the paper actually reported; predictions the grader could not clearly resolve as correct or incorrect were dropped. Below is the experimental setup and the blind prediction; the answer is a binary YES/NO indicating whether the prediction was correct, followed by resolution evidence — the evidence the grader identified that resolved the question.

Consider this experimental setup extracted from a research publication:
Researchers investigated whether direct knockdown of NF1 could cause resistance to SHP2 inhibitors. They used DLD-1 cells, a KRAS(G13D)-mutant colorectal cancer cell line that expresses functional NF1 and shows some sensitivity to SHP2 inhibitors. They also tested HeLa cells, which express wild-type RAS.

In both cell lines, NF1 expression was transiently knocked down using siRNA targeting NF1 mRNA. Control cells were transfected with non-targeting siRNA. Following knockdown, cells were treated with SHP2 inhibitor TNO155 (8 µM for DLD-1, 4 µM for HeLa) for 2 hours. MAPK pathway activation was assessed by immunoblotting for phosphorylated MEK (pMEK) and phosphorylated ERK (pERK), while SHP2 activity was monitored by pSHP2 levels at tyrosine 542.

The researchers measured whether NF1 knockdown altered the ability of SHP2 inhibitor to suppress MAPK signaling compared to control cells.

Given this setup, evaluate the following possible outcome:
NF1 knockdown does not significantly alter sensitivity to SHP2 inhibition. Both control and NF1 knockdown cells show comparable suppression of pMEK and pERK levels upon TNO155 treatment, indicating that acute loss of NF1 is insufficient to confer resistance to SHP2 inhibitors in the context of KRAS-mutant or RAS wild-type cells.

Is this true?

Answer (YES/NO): NO